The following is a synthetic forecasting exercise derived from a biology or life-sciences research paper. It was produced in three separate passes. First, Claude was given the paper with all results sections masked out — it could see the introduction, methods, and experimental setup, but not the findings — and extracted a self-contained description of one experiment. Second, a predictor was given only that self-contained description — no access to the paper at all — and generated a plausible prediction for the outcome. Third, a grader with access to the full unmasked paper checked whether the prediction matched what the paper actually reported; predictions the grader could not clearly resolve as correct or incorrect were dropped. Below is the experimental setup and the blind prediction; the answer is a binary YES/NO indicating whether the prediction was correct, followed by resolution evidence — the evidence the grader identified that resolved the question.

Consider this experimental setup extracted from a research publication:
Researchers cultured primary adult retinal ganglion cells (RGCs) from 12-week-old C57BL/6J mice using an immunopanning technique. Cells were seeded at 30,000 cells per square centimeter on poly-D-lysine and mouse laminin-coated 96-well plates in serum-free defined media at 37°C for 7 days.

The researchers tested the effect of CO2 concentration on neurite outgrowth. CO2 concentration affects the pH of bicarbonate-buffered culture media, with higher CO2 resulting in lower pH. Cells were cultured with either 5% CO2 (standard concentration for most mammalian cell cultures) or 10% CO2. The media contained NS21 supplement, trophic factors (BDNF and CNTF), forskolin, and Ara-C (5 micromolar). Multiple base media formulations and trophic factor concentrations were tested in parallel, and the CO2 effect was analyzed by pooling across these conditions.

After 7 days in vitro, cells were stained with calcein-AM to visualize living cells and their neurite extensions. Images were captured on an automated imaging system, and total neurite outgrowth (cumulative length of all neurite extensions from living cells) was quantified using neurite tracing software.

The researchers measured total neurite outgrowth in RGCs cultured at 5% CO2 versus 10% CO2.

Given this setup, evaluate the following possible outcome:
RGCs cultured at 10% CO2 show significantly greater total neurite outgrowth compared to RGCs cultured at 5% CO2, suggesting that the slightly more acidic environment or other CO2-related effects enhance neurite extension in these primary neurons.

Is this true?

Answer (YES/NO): NO